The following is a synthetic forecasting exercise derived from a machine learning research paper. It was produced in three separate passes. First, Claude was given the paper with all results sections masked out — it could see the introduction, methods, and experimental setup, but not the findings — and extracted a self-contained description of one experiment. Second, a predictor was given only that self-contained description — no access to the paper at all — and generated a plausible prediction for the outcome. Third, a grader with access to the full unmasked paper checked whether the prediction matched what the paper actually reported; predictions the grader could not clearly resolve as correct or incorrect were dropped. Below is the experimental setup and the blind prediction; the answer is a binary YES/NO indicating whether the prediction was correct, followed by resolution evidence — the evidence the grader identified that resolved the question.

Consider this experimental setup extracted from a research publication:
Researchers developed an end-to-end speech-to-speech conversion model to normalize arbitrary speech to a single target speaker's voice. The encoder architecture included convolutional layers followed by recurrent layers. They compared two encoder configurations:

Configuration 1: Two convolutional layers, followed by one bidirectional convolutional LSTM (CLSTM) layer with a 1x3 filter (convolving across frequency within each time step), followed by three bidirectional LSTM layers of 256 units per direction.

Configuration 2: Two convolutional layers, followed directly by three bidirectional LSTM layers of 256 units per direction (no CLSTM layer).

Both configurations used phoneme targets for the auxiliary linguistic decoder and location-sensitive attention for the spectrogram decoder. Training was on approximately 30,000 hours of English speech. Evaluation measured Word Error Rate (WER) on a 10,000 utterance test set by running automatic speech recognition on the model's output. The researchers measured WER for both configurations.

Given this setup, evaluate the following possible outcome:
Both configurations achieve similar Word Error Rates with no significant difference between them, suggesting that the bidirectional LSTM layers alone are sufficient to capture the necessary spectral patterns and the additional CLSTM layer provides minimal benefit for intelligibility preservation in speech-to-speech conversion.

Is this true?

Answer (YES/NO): NO